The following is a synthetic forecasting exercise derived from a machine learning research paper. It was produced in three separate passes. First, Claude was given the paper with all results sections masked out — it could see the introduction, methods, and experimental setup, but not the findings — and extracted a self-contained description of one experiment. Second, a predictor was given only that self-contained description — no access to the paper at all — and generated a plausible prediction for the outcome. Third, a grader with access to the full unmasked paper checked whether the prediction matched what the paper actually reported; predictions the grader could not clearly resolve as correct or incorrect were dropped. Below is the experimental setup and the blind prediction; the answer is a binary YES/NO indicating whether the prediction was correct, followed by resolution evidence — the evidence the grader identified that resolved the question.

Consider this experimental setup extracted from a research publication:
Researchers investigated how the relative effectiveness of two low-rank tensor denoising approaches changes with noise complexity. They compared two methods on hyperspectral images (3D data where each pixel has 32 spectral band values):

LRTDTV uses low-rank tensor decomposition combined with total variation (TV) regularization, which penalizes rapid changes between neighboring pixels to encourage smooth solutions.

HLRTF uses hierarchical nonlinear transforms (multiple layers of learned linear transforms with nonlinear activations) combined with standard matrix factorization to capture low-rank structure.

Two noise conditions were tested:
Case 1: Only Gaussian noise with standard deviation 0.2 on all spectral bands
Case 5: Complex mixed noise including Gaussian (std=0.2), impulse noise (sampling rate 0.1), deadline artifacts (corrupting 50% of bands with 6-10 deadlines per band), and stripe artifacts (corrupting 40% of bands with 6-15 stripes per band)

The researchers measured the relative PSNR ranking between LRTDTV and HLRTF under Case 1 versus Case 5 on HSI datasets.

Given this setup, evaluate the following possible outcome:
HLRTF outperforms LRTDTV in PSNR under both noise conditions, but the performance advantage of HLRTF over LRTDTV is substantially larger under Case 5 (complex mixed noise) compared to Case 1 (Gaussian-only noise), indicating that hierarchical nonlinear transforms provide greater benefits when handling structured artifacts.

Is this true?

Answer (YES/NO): NO